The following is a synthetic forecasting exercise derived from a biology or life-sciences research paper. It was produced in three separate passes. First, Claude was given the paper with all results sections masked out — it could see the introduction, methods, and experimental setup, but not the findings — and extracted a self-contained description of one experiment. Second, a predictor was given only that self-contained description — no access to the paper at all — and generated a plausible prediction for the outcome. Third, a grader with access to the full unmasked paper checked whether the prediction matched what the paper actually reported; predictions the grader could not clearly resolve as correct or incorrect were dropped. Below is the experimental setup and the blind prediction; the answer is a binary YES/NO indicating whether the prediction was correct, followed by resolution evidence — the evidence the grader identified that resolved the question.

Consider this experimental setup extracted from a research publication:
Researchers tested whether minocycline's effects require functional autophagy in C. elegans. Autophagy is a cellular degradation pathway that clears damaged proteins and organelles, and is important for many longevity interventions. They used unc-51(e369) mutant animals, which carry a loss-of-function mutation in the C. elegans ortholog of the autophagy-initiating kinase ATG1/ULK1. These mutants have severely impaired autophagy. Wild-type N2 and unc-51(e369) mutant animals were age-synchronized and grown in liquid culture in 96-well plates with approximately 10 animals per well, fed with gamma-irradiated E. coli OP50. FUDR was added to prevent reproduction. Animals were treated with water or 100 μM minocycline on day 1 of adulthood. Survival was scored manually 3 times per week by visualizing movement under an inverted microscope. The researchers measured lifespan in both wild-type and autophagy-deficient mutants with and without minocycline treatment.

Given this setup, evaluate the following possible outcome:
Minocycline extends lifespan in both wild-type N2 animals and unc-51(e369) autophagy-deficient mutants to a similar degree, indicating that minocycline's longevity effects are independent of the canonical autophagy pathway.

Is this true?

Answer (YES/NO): YES